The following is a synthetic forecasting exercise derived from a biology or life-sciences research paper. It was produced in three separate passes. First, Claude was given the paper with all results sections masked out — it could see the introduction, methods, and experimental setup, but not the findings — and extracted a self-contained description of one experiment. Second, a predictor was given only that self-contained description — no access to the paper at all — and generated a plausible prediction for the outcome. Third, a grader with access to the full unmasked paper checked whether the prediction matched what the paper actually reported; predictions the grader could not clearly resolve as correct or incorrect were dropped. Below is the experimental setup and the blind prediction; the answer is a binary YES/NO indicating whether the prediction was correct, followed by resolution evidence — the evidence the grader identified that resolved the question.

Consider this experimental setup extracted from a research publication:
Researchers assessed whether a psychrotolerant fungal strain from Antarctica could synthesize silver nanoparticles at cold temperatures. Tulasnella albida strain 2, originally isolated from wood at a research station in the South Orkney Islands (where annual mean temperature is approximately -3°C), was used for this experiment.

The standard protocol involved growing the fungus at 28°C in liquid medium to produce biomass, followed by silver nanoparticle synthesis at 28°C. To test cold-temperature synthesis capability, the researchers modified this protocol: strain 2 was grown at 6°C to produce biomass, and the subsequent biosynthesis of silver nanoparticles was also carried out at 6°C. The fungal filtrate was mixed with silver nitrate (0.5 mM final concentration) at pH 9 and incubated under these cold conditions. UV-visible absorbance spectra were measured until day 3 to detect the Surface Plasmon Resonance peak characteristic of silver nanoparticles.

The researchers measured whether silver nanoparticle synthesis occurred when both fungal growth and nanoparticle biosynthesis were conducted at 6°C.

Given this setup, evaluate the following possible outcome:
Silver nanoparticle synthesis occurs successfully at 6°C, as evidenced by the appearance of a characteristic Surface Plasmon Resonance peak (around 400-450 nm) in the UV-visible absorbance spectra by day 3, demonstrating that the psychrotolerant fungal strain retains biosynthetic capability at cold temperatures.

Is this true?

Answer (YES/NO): YES